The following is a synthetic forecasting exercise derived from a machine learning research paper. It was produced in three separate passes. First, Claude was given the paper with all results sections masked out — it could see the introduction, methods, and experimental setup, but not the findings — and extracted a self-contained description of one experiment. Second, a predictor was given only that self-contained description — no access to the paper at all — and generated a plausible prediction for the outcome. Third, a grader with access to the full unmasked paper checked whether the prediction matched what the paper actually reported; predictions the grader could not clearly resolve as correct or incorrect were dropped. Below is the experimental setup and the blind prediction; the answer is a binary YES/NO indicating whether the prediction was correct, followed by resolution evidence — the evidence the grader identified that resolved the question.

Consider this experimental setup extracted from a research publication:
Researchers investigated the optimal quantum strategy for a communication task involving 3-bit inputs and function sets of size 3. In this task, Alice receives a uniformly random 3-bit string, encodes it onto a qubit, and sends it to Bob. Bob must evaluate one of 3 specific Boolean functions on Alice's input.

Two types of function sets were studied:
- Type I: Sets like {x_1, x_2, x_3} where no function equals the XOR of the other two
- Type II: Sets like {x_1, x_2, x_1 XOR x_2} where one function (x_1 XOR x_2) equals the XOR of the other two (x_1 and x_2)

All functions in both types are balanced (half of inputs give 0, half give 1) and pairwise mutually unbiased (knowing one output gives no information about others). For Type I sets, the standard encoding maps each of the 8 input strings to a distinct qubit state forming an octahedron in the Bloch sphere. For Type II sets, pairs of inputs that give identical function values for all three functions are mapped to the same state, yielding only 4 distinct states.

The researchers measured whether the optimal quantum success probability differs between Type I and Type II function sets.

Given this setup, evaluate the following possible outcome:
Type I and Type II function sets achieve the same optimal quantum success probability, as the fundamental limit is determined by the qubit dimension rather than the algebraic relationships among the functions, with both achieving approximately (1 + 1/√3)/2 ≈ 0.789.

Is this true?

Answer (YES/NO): YES